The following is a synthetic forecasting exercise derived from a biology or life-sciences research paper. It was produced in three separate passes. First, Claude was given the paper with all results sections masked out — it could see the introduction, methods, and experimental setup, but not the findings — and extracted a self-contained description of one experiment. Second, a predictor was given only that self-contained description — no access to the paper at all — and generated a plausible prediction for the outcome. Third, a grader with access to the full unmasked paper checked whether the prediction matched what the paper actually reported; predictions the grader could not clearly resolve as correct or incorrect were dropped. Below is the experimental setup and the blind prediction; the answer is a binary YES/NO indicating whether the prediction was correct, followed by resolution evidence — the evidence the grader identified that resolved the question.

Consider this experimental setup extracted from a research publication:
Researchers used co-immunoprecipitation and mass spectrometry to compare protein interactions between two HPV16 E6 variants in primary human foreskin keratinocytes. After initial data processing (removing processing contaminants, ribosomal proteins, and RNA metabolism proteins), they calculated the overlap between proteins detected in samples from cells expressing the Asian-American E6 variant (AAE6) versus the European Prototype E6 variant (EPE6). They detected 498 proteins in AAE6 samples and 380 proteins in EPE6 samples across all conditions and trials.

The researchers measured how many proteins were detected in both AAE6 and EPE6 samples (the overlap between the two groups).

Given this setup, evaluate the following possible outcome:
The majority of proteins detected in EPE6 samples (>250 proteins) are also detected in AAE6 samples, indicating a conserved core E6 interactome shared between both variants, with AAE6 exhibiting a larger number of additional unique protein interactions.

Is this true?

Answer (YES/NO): NO